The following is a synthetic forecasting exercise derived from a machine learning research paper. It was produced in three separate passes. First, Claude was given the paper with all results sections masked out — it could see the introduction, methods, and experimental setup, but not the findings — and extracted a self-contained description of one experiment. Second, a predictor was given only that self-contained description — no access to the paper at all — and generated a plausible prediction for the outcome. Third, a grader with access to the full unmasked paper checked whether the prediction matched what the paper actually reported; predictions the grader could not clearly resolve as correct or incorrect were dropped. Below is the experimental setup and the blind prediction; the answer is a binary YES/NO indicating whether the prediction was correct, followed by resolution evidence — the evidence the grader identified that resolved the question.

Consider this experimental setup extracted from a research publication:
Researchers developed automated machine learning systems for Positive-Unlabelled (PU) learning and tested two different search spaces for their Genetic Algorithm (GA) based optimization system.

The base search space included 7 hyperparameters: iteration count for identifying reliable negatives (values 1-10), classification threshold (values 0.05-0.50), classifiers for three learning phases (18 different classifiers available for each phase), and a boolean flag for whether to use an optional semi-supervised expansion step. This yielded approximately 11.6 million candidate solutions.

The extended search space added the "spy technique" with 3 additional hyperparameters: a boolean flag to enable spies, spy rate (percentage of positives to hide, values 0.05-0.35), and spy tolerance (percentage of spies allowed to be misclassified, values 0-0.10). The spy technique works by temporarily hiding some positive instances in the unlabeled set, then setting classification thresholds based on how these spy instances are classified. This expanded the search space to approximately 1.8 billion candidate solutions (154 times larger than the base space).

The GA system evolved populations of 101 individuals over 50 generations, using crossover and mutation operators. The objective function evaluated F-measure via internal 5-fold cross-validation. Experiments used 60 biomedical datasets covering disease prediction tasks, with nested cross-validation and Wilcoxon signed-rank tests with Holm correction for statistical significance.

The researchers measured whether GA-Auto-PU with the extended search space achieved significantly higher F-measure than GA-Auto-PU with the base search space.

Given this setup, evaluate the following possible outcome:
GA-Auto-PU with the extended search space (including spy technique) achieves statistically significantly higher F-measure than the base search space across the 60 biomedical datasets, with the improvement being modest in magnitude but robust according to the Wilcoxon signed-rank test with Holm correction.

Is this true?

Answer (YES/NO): NO